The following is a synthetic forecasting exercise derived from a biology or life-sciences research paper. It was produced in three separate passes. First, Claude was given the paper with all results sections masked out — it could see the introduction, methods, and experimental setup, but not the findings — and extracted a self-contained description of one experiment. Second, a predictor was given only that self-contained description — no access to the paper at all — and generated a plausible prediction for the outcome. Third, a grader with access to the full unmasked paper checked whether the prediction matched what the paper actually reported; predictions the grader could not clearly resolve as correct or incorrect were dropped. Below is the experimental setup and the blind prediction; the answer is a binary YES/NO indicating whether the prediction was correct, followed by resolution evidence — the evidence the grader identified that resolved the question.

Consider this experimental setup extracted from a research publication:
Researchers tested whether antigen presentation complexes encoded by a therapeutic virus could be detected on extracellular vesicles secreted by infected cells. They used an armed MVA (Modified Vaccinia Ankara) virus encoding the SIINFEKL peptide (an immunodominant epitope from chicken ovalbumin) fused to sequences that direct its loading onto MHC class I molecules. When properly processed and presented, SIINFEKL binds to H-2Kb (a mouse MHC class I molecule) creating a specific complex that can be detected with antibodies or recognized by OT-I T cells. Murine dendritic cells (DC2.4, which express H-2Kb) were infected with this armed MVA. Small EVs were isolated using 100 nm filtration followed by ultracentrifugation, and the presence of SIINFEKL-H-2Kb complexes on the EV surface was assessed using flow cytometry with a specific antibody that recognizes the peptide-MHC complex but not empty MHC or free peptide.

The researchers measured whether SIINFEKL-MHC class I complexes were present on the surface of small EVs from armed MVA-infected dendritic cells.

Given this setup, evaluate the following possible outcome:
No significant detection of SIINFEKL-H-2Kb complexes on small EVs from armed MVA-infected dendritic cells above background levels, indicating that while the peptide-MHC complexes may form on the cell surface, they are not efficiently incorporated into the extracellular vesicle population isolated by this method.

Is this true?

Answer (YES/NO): NO